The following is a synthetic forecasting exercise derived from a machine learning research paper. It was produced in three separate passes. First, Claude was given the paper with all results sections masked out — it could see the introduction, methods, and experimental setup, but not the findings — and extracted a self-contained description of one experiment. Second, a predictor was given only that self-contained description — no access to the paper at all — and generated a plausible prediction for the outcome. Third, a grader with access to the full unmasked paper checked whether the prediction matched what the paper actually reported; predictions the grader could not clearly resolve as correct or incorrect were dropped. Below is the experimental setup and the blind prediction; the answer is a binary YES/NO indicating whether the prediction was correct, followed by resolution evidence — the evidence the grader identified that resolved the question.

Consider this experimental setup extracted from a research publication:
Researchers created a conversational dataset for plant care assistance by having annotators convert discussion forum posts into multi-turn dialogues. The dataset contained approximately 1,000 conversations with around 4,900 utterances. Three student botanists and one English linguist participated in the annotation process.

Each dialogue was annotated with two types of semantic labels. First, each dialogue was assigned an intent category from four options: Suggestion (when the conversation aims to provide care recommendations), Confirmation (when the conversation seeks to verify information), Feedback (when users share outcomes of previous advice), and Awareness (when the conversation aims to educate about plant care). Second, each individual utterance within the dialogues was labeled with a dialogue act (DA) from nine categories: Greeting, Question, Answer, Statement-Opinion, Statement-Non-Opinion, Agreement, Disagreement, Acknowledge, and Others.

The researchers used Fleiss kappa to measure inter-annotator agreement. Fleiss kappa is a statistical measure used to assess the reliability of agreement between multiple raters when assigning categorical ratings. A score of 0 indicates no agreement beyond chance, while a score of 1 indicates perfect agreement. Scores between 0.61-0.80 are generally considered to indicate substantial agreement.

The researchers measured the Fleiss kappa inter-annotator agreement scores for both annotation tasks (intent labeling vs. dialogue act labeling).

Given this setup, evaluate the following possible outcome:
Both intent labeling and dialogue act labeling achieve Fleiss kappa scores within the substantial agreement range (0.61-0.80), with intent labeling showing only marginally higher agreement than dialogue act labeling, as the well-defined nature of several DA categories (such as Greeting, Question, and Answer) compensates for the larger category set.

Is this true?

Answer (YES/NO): YES